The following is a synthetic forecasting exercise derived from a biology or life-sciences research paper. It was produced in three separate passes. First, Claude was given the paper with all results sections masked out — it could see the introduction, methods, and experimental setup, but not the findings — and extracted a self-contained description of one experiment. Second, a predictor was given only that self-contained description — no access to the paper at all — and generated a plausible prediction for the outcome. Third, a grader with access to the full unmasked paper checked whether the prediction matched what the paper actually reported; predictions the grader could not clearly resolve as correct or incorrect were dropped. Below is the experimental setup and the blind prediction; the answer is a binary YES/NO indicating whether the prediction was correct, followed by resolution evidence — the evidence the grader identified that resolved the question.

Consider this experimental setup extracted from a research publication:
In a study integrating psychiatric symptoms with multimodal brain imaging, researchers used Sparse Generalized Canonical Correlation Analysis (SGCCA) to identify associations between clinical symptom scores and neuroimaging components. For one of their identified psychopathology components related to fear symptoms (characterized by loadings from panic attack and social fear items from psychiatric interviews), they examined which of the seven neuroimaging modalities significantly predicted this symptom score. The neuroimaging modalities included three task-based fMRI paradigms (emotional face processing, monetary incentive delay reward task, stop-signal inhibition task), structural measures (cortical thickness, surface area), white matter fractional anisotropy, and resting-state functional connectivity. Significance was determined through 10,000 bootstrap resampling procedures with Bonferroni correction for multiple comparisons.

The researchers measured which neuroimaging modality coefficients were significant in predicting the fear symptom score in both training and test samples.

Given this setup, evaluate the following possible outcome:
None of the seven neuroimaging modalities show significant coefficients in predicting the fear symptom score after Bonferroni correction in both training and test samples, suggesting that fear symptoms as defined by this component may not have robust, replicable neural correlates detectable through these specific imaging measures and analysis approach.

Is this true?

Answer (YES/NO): NO